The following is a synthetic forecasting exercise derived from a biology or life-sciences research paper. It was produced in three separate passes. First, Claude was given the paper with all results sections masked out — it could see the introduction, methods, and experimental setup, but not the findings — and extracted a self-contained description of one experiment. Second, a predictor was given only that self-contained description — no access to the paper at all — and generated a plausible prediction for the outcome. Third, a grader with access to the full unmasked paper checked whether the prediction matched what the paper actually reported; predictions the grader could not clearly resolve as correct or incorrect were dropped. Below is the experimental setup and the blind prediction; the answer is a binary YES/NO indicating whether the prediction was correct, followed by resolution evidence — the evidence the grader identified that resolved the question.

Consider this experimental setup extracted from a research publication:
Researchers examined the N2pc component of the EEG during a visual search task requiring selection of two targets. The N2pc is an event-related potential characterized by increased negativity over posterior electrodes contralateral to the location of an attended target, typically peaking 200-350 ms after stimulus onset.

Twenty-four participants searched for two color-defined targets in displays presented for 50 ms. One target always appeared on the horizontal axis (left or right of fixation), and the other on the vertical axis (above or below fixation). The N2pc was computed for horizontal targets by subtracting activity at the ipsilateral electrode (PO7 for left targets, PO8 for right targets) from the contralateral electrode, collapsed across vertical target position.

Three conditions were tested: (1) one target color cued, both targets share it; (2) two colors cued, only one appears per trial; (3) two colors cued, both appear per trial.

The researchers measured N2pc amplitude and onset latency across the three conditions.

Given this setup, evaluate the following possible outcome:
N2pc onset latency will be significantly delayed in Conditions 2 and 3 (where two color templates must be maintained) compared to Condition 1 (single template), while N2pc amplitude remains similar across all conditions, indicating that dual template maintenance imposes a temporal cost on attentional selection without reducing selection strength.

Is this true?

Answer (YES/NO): NO